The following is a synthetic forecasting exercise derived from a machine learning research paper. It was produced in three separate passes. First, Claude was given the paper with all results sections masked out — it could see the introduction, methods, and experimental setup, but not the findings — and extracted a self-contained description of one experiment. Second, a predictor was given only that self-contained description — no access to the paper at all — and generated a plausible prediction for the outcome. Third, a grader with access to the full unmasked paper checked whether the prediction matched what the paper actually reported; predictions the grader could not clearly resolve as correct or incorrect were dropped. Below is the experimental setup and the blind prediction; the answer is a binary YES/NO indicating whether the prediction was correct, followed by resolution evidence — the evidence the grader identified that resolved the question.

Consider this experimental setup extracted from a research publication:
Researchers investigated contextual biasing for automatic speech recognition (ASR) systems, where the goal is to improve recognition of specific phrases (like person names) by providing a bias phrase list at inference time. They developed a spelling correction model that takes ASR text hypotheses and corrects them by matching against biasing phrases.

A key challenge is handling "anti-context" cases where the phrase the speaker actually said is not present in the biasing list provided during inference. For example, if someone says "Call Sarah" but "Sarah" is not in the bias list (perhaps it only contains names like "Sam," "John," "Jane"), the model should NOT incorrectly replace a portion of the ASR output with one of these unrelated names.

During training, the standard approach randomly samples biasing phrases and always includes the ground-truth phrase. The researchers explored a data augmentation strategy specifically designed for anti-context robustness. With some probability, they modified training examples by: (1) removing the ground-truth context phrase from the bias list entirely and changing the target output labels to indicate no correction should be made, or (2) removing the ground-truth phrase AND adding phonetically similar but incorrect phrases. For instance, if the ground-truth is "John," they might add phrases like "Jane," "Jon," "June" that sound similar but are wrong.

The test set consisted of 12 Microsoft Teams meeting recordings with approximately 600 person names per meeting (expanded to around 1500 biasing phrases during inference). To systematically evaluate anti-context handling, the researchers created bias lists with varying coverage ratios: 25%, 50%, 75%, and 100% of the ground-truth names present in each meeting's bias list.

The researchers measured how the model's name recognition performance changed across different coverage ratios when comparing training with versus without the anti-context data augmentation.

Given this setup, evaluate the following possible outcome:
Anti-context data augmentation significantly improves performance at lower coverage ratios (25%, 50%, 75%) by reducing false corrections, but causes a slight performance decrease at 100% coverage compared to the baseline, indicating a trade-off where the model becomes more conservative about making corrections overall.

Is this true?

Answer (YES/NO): NO